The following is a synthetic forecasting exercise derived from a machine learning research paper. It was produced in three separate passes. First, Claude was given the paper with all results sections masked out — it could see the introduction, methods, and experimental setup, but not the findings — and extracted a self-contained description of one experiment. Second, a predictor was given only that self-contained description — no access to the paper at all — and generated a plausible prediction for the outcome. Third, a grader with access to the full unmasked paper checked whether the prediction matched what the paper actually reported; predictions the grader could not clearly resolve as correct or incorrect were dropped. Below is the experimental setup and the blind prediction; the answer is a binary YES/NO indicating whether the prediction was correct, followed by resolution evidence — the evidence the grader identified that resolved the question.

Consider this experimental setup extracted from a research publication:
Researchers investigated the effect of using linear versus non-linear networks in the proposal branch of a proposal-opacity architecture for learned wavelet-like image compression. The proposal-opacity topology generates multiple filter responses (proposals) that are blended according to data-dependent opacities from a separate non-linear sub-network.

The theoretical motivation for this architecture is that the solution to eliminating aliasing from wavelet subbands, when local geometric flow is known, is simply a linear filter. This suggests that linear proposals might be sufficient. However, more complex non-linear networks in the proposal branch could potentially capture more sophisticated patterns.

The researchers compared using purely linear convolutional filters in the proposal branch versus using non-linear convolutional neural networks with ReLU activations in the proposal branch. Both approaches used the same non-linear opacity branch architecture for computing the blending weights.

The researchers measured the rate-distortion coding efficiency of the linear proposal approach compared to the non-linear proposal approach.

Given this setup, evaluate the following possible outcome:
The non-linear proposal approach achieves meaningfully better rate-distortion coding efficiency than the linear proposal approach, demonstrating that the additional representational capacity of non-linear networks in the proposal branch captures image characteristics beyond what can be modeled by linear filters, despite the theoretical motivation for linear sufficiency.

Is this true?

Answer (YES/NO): NO